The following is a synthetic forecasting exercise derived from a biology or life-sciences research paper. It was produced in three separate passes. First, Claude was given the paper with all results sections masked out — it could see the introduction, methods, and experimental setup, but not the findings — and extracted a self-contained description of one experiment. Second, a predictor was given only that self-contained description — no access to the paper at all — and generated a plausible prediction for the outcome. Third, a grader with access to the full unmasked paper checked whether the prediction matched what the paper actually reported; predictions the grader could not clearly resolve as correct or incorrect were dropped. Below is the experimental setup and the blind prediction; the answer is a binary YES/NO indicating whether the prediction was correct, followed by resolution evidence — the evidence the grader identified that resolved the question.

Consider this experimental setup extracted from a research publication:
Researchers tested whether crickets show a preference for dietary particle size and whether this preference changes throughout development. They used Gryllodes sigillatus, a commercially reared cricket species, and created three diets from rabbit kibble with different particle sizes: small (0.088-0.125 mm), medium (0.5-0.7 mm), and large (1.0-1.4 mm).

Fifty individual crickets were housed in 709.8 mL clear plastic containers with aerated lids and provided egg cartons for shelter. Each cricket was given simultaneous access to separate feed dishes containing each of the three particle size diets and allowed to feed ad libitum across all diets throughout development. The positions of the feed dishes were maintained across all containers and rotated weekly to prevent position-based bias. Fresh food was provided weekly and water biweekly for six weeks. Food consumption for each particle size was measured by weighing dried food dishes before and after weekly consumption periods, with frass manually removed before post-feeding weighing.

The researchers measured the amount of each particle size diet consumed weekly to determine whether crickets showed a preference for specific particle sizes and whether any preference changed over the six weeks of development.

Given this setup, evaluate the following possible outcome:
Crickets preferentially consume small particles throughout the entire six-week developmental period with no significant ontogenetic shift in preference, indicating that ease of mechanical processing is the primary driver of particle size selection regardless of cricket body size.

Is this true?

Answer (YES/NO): NO